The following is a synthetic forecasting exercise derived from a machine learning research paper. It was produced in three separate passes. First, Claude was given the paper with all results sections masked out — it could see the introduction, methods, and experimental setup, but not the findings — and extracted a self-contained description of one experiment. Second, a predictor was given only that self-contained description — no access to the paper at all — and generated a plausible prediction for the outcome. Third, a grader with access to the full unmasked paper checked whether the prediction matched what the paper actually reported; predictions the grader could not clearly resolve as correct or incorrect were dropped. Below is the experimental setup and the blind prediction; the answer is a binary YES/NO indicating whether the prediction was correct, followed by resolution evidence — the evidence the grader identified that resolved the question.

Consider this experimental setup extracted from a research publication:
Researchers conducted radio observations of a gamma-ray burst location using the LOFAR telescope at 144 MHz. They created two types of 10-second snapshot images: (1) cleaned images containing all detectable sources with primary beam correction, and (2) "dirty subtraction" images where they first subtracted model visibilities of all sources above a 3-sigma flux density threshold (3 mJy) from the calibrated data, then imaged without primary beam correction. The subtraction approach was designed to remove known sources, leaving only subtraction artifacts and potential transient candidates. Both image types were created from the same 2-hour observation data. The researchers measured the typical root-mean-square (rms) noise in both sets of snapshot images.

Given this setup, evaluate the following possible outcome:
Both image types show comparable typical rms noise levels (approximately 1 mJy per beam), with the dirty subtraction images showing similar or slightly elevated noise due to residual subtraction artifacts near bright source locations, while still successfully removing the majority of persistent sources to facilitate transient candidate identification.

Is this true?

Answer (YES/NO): NO